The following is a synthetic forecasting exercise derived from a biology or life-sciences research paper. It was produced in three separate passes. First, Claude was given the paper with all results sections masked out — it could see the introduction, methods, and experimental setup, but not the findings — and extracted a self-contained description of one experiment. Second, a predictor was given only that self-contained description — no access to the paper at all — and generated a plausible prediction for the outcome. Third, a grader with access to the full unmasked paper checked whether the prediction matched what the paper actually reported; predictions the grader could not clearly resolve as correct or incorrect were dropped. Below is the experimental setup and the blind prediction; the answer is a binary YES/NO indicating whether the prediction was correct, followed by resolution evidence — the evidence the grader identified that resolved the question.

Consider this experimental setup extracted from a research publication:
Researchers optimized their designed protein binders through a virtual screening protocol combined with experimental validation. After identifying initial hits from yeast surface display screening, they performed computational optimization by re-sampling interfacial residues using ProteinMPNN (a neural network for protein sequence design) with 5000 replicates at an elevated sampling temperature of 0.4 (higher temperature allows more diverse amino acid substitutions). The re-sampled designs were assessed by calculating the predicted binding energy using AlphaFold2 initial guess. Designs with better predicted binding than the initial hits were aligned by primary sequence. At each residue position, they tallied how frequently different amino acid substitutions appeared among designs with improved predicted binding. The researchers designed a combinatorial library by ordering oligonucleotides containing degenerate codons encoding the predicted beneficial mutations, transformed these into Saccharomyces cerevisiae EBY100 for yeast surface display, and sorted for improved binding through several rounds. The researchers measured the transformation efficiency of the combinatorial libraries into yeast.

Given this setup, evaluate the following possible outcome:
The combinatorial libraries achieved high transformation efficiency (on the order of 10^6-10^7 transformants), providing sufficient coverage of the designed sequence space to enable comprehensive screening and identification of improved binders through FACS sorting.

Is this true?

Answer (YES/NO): YES